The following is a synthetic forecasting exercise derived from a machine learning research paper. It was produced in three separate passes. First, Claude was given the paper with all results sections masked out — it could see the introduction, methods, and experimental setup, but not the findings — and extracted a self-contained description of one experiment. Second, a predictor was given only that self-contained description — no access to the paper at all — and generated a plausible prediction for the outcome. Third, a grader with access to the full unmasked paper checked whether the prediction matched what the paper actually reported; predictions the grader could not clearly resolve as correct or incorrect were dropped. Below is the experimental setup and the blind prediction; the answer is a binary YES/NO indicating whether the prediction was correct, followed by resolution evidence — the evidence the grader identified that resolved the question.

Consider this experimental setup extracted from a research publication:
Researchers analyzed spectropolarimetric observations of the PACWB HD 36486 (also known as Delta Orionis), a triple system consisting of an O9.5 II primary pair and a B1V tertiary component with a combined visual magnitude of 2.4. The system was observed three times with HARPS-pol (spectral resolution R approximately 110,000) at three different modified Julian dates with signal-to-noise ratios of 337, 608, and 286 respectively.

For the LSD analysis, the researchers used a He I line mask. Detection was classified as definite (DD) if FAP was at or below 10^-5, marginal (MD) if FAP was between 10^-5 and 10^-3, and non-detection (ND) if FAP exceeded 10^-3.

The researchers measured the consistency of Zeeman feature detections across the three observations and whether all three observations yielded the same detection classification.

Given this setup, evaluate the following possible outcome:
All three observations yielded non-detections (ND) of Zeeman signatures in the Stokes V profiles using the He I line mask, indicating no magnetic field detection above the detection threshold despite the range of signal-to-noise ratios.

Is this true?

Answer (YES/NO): NO